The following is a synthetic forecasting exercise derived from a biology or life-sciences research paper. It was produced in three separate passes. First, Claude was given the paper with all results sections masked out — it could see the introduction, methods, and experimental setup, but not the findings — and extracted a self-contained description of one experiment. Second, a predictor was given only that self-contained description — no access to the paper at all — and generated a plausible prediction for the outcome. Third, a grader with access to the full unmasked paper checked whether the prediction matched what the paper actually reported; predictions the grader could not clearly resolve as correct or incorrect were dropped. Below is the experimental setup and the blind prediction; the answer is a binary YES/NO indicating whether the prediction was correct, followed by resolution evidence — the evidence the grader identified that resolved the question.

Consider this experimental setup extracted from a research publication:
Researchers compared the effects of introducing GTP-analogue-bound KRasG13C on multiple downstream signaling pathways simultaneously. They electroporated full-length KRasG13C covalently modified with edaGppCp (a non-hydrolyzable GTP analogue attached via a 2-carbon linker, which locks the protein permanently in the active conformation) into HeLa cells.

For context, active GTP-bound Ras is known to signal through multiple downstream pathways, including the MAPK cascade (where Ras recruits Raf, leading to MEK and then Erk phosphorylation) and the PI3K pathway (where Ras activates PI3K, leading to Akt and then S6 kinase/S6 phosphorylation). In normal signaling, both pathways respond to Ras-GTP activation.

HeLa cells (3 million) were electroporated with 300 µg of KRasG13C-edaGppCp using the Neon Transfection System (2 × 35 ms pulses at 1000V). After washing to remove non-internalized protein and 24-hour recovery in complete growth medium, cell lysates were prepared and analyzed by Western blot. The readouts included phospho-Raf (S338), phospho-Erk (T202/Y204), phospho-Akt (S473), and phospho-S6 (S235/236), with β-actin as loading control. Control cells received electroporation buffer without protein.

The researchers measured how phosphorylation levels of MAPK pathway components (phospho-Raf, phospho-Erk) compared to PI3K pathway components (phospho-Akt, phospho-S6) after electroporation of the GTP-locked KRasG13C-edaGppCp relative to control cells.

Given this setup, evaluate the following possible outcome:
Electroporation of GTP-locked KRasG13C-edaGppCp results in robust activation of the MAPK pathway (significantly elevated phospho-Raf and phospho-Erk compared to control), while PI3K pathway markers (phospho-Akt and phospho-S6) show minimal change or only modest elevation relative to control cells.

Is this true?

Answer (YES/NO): NO